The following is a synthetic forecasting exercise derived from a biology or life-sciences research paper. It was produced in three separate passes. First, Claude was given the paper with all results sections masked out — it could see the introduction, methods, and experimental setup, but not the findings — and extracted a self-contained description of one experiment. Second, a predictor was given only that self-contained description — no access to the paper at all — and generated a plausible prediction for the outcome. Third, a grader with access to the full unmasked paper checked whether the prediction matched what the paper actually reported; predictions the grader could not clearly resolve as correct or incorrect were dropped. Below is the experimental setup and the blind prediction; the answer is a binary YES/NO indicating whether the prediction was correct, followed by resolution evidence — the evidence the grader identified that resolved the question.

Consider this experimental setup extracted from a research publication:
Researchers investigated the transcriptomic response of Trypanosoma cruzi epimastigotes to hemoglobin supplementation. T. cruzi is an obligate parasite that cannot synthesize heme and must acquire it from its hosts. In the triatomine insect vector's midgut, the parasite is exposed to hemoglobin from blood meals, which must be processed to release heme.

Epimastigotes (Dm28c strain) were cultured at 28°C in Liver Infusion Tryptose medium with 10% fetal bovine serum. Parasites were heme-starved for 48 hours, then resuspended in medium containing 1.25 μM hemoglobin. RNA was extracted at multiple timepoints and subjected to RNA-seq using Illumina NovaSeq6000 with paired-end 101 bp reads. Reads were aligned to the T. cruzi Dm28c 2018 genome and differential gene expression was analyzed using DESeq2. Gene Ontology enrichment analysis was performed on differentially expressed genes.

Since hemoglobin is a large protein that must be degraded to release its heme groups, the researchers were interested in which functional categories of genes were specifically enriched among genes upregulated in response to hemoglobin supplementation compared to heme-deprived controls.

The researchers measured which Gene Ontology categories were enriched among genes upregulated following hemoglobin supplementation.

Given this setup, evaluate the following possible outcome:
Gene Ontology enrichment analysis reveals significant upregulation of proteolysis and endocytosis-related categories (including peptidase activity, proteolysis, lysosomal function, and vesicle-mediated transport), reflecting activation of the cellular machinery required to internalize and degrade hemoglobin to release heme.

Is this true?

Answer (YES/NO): NO